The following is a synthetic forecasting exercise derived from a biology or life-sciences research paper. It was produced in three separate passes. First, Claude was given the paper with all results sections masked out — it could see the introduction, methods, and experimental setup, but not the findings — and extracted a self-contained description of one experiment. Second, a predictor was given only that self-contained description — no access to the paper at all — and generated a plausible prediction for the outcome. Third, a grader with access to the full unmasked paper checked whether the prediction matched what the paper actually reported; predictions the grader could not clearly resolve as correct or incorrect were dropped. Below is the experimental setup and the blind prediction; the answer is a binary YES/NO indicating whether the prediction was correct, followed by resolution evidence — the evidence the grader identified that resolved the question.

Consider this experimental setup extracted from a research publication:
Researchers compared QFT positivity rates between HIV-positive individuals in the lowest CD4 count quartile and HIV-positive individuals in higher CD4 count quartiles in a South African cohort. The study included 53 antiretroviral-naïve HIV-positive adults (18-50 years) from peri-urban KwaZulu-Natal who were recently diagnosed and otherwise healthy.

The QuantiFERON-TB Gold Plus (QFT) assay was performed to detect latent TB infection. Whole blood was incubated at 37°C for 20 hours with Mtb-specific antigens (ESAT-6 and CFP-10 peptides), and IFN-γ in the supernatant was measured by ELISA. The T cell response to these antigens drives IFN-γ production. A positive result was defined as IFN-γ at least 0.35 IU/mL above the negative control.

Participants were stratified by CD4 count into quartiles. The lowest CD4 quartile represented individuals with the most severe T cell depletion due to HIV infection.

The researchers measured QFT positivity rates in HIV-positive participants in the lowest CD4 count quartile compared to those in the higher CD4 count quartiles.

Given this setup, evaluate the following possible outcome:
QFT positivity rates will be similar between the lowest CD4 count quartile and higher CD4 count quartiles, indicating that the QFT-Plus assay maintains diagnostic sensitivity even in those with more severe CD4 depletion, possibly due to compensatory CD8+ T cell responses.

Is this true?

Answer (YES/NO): NO